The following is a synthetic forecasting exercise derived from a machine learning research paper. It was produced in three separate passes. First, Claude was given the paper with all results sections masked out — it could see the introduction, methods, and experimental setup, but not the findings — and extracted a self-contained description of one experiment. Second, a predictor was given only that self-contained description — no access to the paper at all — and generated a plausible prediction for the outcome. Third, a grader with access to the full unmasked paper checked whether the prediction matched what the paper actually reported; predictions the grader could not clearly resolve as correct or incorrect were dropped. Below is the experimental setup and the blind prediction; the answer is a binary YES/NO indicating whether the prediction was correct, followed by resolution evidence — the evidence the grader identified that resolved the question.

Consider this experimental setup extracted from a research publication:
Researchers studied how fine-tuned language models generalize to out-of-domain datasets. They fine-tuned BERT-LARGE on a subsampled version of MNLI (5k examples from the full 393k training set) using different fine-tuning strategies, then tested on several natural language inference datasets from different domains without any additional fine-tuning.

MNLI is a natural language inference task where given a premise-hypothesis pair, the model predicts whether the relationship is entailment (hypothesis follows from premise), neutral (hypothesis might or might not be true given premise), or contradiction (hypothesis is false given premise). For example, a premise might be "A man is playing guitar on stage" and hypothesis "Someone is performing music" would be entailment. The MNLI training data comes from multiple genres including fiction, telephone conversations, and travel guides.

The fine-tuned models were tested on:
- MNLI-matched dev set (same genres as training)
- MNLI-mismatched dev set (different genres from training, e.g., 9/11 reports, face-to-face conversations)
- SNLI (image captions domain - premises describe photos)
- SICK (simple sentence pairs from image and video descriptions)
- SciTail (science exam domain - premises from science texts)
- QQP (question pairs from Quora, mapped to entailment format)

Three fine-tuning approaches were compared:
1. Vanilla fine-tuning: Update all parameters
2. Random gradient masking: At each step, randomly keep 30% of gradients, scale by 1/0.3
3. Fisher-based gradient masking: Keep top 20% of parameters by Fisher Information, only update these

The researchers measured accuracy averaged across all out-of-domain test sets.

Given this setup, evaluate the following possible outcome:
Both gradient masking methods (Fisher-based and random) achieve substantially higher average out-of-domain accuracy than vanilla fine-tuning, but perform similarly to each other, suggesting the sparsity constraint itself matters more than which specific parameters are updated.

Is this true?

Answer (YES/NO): NO